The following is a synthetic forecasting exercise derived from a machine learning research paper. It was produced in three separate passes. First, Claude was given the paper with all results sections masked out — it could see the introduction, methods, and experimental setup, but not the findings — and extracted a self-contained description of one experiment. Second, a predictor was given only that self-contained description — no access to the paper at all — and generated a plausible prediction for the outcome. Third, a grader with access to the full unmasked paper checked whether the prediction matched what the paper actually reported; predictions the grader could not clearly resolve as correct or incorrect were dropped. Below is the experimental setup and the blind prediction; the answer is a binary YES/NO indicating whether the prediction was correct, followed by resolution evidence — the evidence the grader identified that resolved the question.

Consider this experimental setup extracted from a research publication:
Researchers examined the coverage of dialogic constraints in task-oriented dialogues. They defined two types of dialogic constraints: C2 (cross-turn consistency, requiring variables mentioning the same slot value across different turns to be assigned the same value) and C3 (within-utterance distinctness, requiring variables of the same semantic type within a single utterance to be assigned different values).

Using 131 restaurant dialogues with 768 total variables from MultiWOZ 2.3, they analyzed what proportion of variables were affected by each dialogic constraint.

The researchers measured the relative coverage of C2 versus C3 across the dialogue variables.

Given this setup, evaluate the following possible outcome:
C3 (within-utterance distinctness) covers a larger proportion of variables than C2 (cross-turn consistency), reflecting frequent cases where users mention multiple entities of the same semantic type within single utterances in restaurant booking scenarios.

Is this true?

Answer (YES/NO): NO